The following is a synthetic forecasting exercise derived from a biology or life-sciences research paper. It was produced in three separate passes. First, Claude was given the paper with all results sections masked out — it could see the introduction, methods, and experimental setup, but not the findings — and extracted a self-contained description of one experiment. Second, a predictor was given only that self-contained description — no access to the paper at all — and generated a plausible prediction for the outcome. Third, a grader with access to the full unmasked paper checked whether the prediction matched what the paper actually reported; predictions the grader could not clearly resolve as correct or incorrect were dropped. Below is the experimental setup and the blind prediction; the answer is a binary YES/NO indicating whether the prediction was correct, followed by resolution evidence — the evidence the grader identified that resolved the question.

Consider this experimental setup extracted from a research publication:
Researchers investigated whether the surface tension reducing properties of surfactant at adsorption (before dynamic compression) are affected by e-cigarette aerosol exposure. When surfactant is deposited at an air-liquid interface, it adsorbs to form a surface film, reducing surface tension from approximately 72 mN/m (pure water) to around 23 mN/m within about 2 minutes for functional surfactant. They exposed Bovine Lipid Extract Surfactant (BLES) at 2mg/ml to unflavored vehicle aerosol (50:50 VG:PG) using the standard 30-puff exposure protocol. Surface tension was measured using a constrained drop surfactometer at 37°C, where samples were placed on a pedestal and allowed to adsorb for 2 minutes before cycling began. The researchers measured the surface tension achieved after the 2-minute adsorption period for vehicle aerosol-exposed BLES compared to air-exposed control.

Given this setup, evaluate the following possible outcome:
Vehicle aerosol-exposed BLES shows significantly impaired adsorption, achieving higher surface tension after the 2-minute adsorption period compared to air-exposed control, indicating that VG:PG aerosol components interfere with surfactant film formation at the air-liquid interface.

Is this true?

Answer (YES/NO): NO